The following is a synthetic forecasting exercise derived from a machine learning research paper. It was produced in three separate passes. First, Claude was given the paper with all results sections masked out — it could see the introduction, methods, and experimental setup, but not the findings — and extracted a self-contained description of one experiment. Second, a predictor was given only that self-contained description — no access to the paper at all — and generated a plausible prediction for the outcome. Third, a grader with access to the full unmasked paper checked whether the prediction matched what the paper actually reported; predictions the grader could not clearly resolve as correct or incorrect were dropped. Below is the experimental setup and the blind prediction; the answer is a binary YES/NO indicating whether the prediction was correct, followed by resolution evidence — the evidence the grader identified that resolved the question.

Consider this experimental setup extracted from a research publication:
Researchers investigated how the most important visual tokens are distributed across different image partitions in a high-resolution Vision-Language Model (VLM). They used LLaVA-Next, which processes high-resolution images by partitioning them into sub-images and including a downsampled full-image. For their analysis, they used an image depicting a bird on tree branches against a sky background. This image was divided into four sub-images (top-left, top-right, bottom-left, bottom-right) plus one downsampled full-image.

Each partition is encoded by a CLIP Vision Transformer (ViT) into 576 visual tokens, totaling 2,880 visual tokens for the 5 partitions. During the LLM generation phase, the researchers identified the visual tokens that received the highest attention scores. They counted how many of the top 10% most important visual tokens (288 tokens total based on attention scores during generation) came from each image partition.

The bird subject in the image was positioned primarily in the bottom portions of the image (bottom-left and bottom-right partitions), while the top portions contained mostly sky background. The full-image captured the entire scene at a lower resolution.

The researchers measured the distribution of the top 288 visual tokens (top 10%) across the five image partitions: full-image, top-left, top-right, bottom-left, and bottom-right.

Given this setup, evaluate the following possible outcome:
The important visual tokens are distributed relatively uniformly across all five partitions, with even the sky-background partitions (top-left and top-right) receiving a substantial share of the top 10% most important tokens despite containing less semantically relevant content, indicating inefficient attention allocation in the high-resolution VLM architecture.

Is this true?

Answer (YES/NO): NO